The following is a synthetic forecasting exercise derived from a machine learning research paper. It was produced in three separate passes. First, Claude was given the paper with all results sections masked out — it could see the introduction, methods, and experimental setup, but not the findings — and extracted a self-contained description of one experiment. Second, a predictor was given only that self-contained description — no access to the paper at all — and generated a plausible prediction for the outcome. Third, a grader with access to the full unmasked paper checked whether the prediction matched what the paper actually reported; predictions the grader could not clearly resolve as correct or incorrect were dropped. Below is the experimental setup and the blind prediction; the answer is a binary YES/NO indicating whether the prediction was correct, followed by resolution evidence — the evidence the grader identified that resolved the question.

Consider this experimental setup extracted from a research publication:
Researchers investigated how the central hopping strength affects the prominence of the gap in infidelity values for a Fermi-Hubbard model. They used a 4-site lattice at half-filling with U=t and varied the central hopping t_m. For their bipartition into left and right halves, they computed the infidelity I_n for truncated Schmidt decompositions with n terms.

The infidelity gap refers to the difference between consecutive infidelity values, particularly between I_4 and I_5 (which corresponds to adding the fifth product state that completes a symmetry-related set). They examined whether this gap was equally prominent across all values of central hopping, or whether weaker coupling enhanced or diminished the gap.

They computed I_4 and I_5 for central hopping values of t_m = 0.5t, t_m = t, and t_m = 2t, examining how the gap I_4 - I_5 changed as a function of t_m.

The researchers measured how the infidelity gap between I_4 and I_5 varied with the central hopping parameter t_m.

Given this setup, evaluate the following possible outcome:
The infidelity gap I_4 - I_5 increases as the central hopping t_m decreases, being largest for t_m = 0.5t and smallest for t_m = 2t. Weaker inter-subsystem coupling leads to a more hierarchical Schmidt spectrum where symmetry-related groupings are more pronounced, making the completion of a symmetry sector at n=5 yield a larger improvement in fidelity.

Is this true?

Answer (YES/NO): YES